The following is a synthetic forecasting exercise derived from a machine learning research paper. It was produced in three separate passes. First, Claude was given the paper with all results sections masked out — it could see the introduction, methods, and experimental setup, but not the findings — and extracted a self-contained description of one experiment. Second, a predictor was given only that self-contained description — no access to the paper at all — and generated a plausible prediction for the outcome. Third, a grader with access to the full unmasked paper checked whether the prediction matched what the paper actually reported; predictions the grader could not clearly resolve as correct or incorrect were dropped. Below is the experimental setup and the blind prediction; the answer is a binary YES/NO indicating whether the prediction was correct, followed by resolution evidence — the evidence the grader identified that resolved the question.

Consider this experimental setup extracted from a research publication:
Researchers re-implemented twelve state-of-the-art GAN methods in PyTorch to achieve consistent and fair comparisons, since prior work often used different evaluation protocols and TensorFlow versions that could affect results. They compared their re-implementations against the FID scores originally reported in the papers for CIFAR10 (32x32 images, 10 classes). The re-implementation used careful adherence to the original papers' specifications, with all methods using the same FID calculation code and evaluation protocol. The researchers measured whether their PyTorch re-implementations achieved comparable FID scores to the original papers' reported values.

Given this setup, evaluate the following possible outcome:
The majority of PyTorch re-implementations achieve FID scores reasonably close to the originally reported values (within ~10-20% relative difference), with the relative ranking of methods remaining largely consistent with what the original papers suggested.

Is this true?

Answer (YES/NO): NO